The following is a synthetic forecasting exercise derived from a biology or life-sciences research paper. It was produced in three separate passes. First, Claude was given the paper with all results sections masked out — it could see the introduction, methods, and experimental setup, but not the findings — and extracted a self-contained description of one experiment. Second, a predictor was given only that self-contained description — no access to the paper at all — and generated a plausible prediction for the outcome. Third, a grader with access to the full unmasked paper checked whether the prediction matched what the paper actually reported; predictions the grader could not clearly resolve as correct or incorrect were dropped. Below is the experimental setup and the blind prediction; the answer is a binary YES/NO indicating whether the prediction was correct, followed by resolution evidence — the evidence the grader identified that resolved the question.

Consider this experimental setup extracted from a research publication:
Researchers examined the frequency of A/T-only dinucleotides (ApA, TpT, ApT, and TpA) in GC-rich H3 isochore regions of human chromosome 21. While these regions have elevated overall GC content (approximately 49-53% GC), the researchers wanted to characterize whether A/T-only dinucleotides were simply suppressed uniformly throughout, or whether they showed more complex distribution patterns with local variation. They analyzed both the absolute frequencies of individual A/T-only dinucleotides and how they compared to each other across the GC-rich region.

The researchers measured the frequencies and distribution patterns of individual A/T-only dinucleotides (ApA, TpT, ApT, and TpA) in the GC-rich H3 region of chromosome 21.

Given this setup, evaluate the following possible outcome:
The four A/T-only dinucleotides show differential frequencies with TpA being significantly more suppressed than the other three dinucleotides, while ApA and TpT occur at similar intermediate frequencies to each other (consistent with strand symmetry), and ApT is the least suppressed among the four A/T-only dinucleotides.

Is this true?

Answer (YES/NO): NO